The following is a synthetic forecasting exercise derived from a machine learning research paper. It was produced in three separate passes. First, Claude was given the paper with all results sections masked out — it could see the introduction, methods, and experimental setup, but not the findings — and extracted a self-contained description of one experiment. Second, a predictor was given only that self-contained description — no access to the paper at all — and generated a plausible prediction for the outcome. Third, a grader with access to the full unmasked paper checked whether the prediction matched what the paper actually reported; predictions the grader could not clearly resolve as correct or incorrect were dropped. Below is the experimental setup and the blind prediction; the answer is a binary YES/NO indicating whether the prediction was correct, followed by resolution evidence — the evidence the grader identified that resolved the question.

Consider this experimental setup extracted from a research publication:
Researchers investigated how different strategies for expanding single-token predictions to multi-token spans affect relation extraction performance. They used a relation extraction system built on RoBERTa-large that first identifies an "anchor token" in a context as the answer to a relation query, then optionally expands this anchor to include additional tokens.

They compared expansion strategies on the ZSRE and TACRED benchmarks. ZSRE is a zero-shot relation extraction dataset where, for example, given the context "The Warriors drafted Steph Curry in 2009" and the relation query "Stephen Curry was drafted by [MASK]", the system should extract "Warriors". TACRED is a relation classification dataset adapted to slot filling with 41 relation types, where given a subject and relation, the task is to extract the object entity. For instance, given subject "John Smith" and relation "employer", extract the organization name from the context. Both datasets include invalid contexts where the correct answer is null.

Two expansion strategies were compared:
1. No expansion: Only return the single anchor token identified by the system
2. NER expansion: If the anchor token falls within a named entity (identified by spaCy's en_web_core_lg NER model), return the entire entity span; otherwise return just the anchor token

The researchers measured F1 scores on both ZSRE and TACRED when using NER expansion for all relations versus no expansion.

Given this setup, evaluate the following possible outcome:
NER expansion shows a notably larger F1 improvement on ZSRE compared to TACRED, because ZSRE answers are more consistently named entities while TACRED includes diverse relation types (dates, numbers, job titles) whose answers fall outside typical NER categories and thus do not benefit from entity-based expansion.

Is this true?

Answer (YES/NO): NO